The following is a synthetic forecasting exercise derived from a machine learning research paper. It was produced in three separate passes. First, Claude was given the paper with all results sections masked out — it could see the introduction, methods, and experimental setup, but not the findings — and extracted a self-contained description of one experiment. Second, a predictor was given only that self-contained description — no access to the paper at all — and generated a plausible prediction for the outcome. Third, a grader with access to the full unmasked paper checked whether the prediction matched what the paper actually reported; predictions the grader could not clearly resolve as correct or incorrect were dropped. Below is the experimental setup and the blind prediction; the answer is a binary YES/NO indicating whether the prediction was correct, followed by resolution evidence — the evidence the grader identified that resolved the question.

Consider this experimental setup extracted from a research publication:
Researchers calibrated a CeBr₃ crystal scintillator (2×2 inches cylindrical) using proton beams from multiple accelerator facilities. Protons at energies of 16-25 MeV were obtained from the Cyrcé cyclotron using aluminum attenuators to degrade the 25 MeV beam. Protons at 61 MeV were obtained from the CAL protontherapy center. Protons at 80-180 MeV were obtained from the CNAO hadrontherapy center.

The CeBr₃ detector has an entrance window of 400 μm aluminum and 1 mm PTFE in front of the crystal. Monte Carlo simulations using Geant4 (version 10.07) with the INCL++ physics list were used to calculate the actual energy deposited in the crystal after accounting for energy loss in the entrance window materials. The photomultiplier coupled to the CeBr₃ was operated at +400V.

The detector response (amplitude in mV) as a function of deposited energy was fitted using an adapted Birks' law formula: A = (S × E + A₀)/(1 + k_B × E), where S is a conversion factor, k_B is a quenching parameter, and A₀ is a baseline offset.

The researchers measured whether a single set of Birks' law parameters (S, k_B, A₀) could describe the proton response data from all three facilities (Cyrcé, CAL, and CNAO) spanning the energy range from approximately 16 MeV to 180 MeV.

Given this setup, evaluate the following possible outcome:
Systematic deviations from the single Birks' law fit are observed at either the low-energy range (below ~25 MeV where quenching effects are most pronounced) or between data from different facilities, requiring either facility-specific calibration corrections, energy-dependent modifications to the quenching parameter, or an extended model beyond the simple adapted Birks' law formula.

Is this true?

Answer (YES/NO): NO